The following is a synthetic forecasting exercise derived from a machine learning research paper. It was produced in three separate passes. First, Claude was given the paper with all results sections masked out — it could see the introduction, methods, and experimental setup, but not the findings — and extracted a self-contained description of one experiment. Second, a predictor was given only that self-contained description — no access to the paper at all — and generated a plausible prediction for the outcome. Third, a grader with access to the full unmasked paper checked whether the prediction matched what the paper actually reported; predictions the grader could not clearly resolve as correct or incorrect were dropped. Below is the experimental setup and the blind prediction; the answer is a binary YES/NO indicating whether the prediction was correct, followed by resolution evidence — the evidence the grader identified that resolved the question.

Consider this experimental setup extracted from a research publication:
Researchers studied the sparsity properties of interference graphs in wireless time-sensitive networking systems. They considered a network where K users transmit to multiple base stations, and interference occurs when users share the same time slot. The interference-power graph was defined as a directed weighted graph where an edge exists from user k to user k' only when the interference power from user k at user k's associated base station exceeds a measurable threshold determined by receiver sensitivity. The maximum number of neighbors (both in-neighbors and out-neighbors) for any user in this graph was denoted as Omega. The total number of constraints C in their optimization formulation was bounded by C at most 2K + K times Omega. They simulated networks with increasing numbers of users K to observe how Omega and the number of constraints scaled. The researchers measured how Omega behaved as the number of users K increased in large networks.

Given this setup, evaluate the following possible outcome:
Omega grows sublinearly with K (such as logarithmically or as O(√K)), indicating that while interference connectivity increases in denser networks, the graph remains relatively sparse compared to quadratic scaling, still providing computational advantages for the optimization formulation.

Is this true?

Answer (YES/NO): NO